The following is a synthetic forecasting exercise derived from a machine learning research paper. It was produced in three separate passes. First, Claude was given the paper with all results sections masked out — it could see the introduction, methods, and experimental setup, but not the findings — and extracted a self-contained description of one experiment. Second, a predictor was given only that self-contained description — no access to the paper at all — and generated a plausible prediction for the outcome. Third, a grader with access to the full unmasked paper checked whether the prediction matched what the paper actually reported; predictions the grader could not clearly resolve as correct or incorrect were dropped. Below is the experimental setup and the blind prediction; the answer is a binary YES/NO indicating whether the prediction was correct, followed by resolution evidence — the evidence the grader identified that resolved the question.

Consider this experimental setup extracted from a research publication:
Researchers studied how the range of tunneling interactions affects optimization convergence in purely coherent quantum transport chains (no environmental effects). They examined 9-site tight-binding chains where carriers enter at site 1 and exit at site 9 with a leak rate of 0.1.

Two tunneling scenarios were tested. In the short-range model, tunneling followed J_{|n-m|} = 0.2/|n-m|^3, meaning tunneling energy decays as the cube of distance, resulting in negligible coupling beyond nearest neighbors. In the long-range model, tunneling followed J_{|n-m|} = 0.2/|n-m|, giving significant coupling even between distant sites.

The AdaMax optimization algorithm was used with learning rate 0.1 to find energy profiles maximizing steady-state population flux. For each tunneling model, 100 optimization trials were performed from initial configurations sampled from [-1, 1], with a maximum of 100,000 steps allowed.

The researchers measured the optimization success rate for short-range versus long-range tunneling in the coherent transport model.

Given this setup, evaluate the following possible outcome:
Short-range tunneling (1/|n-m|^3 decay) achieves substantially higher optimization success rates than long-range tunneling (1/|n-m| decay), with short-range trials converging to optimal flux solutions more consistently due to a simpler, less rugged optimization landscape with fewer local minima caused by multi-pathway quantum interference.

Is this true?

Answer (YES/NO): NO